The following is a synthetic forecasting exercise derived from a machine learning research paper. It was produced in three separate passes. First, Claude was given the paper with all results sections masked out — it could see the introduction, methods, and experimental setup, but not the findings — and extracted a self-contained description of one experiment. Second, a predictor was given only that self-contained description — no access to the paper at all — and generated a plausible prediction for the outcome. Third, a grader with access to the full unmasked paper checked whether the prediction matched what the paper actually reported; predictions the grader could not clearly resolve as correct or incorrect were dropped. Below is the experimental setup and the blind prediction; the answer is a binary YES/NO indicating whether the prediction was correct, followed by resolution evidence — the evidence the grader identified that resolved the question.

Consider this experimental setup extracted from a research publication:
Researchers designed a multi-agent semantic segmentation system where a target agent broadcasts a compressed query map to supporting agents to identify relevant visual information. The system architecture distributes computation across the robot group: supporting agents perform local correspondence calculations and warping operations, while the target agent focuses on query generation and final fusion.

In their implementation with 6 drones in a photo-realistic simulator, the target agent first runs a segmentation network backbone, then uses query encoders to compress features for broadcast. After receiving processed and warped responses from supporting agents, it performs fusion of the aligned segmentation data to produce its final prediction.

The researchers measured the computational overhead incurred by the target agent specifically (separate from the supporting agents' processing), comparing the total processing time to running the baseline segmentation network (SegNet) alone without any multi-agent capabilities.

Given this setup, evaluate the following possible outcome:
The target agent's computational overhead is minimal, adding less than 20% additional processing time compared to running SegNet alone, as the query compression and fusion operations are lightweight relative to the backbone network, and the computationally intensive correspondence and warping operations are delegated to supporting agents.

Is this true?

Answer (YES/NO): YES